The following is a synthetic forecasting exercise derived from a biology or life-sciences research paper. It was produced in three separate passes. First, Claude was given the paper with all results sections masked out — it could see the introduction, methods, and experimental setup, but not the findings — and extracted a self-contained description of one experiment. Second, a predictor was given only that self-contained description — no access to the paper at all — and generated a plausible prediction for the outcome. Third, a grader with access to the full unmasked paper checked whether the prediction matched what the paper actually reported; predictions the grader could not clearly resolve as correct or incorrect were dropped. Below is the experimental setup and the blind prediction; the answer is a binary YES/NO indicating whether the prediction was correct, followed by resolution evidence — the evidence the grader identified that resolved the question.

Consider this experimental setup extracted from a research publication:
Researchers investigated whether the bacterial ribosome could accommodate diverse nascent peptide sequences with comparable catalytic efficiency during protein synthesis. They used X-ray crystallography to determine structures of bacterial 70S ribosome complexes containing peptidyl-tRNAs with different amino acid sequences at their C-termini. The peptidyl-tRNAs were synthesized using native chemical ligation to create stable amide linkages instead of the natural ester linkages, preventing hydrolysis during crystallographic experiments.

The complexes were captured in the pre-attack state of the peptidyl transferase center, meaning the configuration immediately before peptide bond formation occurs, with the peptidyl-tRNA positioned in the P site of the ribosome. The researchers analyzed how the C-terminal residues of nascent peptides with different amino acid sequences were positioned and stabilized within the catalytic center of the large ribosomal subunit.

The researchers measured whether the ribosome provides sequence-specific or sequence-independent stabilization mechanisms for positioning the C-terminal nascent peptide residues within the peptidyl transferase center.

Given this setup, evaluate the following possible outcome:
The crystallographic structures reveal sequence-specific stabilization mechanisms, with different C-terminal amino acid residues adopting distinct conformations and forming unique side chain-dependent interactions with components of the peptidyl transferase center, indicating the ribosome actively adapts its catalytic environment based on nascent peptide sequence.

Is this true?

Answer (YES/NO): NO